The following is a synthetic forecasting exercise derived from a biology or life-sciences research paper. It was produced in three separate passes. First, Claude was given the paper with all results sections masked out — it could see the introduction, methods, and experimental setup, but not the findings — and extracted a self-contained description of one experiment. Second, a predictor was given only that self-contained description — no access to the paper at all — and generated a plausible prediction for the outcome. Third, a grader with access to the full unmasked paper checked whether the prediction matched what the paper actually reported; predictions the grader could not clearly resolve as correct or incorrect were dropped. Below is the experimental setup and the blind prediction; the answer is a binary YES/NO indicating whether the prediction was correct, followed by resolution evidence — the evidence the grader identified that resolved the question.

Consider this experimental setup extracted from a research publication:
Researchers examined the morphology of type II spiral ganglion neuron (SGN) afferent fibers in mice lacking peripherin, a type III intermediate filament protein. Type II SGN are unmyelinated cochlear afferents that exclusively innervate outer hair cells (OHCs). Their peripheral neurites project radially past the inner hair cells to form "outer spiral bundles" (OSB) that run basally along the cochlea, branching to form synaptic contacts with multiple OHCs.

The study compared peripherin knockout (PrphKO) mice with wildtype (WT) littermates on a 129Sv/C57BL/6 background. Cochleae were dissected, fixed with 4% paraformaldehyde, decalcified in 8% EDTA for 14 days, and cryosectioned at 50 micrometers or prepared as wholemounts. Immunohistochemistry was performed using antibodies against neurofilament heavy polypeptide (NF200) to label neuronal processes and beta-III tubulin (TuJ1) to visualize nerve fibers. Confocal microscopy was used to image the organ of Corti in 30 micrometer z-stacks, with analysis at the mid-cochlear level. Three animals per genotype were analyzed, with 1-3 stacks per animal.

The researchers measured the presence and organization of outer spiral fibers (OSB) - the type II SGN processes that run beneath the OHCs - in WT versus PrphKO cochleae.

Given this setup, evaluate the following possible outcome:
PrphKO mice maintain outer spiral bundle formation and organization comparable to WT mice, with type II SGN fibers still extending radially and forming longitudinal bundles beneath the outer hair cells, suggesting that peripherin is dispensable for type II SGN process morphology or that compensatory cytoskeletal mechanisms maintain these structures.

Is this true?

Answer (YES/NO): NO